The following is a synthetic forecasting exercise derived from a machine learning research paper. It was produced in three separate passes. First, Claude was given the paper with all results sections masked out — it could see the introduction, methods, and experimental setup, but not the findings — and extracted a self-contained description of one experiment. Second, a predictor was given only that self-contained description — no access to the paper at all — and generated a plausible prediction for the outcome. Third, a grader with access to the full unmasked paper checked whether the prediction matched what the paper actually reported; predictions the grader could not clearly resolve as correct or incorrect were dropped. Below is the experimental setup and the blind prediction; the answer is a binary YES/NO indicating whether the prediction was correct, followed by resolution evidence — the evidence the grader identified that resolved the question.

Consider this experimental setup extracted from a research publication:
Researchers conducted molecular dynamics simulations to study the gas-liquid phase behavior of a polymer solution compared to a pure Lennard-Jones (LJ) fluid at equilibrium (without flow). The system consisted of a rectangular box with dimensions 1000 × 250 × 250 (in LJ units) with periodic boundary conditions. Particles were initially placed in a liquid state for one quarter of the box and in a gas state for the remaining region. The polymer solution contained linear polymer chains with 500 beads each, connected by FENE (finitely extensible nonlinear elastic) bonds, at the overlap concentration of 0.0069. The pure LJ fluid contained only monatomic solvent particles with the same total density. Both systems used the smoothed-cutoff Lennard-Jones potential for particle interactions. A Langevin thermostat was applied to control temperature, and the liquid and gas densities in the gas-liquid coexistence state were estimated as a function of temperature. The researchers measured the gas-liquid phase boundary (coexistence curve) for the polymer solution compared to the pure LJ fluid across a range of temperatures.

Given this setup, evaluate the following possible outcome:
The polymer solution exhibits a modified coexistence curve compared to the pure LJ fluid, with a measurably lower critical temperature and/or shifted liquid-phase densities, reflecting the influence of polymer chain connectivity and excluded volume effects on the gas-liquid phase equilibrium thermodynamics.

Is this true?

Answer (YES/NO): NO